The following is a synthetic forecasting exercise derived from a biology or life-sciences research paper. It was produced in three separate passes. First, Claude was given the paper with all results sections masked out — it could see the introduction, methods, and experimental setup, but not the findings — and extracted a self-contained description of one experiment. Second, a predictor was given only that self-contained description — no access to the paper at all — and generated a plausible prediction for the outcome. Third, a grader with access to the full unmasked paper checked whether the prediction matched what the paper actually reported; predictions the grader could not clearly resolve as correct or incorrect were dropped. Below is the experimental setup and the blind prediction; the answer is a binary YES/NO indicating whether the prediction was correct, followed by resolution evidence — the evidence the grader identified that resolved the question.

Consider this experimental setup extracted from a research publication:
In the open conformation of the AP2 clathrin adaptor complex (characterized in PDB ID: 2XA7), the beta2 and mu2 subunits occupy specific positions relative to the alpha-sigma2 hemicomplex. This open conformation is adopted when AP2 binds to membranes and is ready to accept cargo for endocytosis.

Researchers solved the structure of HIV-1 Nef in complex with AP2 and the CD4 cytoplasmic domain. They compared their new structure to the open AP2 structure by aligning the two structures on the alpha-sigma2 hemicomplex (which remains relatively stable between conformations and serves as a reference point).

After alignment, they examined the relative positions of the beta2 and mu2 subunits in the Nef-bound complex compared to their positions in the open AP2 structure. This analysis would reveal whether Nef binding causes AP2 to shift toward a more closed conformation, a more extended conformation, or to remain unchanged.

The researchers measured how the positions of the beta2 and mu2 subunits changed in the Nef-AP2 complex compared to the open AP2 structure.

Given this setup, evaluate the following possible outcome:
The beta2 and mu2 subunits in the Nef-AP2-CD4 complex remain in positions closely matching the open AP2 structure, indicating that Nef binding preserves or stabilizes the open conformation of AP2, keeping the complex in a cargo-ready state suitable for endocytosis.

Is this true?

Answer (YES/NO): NO